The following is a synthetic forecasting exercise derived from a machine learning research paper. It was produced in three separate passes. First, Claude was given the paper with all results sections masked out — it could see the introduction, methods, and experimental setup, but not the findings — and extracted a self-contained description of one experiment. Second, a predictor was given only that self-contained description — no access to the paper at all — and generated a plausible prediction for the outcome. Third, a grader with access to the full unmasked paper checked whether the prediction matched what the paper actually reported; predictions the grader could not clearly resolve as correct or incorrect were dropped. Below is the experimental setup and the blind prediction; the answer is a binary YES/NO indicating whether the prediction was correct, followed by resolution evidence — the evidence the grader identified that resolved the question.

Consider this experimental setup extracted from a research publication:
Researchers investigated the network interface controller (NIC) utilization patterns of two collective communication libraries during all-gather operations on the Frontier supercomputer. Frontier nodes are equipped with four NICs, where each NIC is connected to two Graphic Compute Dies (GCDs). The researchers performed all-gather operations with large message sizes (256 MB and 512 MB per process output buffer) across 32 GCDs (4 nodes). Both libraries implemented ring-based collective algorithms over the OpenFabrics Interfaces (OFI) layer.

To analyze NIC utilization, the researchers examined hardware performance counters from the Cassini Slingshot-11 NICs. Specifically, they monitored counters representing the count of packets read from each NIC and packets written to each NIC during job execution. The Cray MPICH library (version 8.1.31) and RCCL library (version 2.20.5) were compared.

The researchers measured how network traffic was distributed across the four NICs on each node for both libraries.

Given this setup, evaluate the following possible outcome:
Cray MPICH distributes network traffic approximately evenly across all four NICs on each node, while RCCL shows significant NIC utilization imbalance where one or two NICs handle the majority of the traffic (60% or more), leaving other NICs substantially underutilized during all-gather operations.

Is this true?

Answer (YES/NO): NO